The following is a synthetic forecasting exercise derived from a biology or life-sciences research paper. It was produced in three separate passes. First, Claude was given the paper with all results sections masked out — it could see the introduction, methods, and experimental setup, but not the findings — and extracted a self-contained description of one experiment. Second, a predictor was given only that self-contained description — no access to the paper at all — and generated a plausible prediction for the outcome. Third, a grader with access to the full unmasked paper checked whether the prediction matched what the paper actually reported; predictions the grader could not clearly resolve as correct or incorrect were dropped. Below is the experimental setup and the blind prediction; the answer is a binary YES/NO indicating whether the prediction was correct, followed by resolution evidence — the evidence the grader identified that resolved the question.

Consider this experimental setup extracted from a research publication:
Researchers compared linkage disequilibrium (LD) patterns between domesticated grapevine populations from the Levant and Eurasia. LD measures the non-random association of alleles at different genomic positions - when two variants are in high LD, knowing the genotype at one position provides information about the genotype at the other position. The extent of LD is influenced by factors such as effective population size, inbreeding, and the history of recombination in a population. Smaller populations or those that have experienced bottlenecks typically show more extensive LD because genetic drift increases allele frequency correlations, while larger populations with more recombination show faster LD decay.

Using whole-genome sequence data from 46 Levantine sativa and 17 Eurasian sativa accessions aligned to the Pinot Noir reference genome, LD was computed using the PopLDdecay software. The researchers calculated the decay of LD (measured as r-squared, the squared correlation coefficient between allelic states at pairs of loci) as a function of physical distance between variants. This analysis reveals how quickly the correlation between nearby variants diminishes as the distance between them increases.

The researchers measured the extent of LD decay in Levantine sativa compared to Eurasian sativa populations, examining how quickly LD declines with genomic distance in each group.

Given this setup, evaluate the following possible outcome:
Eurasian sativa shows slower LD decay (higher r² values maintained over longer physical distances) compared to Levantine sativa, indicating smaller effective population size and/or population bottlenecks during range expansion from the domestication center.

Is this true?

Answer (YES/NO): YES